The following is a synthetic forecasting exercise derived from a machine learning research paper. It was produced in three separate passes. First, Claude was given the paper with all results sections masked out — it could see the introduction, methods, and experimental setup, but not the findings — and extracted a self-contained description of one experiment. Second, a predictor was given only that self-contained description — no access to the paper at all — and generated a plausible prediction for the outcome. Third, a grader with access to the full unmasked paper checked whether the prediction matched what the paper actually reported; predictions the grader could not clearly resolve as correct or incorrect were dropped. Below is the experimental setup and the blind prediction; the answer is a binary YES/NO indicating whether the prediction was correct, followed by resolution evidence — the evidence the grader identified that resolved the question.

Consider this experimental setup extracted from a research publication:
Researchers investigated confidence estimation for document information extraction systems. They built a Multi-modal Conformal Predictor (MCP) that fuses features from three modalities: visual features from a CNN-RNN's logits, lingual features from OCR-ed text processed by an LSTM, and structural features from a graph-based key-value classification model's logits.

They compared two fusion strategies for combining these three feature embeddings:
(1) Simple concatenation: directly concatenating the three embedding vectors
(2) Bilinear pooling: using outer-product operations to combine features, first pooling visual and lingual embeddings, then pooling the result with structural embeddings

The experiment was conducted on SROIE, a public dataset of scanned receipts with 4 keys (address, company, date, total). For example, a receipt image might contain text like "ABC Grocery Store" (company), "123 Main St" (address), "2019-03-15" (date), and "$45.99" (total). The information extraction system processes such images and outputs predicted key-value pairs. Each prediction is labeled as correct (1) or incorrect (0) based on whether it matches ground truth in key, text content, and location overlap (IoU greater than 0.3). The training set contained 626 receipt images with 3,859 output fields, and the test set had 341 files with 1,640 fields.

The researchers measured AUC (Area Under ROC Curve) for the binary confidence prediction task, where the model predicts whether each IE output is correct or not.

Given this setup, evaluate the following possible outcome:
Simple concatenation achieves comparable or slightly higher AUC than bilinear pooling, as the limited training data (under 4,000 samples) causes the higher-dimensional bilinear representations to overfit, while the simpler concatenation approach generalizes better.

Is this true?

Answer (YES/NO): NO